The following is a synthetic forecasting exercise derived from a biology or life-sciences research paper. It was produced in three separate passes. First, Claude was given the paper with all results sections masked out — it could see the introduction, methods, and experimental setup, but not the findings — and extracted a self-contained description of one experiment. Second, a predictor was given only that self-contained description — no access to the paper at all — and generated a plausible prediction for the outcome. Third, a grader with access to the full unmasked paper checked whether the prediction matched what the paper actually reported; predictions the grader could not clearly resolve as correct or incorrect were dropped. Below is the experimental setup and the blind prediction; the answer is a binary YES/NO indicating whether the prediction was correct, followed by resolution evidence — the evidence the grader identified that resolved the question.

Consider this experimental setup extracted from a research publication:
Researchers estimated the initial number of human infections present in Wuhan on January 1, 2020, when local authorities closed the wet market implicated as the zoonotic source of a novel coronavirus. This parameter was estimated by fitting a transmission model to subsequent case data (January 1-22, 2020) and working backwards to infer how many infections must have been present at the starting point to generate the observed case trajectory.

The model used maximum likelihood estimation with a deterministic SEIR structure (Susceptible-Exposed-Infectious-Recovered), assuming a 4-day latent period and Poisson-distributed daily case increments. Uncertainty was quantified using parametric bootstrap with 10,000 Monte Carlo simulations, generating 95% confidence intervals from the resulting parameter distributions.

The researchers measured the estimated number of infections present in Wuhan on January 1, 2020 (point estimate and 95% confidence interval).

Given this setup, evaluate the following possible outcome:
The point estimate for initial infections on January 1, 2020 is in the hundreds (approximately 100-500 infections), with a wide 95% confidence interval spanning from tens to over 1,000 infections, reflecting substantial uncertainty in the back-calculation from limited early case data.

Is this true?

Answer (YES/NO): NO